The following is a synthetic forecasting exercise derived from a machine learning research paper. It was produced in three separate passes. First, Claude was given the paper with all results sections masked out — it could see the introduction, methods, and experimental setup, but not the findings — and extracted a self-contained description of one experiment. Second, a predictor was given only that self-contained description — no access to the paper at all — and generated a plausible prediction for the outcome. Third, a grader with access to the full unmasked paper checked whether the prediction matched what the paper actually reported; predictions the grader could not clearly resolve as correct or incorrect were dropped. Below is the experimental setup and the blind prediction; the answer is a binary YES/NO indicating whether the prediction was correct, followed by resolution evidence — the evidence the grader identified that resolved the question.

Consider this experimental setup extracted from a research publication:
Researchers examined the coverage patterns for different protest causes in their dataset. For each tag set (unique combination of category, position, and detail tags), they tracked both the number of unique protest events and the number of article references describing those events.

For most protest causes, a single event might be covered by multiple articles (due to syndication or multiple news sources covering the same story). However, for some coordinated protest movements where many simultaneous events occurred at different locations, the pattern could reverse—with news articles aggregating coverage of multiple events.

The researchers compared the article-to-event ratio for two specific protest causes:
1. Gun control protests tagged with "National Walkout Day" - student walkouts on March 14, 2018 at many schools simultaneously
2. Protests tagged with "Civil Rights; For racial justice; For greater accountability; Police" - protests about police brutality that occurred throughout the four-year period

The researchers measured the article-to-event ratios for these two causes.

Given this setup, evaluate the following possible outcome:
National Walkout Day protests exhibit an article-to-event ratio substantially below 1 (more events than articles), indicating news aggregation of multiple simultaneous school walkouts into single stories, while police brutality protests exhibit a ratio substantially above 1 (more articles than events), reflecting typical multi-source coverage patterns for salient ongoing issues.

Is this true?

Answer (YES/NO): YES